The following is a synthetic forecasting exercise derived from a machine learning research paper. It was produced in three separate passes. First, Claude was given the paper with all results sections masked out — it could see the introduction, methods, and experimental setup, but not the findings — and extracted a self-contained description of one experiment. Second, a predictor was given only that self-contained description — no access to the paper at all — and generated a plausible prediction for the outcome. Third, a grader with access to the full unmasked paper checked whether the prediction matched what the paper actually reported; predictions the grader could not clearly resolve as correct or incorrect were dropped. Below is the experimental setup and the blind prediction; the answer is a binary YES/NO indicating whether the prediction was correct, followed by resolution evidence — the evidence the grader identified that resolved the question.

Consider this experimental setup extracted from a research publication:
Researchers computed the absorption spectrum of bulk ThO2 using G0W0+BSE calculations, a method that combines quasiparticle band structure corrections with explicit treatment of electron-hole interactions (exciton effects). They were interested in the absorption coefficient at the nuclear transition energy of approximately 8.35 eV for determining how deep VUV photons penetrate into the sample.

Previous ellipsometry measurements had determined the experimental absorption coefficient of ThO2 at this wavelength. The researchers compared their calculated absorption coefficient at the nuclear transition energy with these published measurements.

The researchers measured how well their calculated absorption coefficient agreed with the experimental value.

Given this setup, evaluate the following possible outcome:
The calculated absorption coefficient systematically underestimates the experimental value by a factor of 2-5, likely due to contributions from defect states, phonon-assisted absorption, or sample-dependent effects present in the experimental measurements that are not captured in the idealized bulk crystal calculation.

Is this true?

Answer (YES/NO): NO